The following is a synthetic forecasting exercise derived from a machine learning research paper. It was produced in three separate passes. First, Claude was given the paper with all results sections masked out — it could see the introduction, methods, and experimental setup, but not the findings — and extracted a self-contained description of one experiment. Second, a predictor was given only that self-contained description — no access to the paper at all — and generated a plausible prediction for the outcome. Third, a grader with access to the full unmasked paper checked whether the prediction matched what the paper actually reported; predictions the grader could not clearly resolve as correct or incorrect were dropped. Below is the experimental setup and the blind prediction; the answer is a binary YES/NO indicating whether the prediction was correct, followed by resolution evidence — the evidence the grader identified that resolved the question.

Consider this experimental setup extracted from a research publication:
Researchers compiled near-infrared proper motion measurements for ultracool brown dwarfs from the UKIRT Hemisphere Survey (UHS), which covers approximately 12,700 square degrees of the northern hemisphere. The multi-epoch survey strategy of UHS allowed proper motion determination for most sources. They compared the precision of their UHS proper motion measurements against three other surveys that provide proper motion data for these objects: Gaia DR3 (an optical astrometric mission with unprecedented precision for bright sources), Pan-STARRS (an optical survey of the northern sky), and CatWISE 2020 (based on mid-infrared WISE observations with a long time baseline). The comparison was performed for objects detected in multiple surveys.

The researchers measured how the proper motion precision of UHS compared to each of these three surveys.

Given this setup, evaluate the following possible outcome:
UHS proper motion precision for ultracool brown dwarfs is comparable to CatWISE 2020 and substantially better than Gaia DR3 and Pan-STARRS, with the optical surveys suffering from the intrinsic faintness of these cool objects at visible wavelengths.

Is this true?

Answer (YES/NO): NO